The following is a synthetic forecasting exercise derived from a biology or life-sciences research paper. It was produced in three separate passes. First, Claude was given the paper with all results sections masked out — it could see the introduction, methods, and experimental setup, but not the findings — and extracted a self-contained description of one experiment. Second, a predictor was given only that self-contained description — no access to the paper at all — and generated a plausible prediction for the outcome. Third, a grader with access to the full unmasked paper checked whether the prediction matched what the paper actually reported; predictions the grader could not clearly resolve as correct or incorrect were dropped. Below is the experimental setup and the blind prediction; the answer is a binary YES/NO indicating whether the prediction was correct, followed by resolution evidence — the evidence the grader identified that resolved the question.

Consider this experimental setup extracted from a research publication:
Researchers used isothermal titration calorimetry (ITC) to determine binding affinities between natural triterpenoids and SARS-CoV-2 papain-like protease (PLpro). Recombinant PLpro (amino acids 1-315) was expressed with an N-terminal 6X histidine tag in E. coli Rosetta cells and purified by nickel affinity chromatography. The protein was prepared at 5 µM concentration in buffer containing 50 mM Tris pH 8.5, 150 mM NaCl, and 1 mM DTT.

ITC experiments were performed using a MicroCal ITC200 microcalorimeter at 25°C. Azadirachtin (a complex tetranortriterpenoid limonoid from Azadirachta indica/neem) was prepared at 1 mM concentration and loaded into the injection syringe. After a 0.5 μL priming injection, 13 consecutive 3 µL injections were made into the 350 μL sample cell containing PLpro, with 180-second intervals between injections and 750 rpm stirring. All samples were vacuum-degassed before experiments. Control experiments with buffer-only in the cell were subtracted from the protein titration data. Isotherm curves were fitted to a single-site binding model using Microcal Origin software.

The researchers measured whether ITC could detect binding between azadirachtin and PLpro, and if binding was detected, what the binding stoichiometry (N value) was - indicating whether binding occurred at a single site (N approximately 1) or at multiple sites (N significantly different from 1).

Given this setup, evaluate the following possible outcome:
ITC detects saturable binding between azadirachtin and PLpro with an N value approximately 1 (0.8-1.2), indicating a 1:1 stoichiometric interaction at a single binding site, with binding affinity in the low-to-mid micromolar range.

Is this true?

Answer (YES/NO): NO